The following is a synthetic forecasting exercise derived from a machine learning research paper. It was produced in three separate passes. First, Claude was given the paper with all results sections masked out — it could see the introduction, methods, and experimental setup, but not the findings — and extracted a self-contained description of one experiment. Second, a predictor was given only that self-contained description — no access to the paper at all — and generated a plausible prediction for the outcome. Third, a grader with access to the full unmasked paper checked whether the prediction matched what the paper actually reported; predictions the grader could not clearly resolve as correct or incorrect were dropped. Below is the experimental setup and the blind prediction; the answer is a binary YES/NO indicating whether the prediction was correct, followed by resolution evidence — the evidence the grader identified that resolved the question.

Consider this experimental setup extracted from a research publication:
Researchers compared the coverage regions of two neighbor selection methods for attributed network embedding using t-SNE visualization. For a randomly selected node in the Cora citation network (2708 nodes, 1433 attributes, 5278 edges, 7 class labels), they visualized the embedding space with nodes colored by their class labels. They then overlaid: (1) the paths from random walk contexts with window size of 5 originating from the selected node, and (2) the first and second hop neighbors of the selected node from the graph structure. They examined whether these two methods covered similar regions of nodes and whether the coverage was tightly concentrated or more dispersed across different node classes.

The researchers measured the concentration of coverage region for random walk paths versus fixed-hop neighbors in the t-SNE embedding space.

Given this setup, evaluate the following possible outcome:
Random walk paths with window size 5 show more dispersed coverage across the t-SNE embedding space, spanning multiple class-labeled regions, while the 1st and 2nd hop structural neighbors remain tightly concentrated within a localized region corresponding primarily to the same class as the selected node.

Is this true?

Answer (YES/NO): NO